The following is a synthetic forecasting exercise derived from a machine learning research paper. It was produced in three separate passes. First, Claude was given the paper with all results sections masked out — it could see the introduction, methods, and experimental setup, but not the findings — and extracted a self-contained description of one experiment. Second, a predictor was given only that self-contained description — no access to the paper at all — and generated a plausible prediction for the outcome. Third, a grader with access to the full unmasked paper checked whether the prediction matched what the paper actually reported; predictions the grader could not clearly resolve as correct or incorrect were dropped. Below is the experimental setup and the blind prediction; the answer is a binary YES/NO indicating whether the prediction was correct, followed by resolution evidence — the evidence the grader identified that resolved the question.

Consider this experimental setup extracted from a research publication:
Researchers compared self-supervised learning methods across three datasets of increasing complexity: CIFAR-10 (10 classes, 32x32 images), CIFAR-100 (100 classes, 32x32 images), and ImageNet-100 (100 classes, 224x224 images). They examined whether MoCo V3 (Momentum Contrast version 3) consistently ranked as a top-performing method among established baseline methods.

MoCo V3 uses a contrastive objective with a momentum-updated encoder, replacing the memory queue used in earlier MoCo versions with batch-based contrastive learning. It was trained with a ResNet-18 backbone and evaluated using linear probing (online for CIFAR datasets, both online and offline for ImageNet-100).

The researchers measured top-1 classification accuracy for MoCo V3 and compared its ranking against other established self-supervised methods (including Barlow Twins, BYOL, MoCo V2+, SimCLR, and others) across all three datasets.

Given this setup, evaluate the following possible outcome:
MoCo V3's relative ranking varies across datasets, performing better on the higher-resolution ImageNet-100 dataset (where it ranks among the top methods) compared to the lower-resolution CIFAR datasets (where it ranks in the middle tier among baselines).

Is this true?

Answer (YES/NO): NO